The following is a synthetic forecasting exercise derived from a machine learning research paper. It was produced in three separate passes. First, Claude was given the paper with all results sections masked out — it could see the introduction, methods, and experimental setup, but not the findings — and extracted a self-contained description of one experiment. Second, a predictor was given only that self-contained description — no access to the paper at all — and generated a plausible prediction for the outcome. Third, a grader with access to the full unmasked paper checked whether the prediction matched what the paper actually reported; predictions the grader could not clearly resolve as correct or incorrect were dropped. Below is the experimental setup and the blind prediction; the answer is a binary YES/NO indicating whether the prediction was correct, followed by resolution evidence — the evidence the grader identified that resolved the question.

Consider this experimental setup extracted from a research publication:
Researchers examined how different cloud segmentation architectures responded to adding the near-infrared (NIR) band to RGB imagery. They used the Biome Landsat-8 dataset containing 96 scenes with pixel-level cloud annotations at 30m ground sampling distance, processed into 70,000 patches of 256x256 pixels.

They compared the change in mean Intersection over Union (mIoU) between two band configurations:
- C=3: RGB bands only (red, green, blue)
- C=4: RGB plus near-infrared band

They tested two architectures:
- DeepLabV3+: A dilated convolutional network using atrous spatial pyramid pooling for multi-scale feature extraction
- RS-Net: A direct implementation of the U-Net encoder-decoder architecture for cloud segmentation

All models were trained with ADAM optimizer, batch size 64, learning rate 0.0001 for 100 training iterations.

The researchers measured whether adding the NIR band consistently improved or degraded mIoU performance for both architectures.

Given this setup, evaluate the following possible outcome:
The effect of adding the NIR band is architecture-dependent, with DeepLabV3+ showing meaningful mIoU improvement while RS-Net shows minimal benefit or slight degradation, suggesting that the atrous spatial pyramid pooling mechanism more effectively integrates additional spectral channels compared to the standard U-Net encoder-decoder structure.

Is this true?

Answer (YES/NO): YES